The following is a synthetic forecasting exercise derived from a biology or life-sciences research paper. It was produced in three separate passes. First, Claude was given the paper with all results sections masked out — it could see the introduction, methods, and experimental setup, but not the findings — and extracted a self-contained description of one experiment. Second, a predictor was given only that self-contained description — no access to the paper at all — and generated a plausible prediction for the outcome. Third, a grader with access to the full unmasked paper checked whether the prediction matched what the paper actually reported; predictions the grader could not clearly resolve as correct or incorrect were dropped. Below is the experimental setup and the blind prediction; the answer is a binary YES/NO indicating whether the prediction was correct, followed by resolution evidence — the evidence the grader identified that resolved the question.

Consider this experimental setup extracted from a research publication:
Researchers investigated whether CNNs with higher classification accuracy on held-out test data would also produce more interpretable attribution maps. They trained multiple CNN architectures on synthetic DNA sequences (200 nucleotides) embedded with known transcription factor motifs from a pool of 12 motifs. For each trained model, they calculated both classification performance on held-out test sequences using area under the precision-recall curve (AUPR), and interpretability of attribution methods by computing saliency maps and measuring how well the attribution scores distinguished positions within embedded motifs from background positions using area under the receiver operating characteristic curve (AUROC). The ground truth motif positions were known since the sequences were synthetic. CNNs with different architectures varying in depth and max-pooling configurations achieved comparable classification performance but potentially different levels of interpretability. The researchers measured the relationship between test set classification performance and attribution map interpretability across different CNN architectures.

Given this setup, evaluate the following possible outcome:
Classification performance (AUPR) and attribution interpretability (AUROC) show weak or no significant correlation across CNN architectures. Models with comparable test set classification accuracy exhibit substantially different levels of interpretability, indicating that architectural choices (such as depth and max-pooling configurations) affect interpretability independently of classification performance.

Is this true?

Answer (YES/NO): YES